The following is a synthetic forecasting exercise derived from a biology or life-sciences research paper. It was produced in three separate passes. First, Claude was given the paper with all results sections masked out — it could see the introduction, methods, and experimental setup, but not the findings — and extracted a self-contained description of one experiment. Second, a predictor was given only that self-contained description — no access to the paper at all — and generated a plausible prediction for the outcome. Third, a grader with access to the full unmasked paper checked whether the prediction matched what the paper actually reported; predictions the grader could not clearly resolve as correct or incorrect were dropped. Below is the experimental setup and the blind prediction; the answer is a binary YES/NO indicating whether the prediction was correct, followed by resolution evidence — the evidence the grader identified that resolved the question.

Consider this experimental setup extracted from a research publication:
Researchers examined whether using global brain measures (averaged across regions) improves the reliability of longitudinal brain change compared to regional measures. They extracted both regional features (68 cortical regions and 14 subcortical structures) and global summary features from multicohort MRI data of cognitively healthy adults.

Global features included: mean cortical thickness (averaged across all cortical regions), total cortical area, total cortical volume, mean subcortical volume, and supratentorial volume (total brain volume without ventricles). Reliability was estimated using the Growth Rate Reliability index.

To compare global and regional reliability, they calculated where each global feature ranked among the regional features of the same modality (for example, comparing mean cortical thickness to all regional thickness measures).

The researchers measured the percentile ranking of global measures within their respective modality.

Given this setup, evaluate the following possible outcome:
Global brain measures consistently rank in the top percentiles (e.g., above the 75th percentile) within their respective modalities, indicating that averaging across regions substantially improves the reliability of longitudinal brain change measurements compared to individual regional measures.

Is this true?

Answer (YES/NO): NO